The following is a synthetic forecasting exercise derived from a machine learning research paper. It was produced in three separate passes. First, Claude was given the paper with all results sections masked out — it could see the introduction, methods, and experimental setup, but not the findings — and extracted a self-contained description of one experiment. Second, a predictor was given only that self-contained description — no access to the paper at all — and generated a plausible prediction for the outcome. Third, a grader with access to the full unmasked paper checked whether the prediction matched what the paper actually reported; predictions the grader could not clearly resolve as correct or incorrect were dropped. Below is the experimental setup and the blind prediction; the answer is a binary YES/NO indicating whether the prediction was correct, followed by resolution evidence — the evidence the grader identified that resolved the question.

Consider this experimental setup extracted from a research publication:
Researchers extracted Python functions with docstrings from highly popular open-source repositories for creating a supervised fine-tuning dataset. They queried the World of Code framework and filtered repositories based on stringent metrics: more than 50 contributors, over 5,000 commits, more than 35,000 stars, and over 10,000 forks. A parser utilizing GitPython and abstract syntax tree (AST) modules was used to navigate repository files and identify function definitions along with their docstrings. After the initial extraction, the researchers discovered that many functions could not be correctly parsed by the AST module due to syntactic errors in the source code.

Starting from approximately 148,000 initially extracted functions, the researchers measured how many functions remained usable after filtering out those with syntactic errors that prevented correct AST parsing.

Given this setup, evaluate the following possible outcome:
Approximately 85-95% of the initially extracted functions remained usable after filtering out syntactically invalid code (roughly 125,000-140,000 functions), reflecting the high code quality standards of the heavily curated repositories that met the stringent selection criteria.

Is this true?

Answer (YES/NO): NO